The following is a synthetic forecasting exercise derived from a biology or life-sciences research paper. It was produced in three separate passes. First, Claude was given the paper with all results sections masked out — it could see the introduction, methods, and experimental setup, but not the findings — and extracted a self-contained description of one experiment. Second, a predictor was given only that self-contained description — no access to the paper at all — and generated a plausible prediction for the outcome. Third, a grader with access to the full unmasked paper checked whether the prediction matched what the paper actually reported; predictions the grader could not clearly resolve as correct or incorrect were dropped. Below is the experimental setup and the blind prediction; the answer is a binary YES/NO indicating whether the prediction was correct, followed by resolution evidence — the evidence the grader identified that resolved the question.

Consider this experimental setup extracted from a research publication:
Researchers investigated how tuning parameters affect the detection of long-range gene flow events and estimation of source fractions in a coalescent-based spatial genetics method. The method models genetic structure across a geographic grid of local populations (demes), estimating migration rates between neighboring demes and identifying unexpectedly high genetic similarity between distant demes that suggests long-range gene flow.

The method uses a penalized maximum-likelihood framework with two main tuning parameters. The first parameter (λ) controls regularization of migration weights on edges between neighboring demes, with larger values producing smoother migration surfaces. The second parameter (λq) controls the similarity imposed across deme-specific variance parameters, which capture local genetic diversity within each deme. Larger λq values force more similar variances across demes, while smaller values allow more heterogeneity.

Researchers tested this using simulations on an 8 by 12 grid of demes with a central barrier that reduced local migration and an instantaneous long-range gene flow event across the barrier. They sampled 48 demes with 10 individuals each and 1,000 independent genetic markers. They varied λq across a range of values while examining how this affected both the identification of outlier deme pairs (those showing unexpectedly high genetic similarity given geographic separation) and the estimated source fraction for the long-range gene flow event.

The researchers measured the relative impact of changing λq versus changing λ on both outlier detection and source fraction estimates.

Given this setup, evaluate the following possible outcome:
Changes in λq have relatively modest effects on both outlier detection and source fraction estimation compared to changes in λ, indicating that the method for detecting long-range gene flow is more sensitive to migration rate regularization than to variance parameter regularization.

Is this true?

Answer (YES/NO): YES